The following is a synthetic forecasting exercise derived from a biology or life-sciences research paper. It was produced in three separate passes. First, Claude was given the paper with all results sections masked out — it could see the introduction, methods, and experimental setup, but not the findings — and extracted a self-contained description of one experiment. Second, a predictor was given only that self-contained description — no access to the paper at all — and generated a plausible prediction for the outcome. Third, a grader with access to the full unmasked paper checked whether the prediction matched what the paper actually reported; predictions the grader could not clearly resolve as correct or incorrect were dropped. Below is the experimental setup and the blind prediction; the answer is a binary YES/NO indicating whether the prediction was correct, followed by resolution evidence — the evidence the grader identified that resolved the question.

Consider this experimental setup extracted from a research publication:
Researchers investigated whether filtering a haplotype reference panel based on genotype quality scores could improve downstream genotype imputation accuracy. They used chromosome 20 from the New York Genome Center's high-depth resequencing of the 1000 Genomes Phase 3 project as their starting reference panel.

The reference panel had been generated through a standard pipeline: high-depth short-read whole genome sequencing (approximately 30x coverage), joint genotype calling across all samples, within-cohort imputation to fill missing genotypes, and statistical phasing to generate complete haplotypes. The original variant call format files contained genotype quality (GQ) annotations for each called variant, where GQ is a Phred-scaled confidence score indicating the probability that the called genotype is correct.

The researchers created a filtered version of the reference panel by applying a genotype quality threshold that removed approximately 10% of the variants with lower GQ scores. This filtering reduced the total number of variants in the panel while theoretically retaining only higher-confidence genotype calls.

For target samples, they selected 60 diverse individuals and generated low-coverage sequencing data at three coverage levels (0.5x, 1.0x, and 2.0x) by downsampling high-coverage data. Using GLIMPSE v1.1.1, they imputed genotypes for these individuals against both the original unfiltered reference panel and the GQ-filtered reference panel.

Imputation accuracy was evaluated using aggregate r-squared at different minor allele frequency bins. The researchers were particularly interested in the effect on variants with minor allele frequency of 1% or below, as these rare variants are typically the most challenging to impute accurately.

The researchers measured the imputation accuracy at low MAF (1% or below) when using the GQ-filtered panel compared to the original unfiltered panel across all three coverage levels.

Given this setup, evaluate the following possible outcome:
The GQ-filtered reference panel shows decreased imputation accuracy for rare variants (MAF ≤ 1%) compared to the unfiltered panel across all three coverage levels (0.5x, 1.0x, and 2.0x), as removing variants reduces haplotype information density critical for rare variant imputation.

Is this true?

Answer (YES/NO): NO